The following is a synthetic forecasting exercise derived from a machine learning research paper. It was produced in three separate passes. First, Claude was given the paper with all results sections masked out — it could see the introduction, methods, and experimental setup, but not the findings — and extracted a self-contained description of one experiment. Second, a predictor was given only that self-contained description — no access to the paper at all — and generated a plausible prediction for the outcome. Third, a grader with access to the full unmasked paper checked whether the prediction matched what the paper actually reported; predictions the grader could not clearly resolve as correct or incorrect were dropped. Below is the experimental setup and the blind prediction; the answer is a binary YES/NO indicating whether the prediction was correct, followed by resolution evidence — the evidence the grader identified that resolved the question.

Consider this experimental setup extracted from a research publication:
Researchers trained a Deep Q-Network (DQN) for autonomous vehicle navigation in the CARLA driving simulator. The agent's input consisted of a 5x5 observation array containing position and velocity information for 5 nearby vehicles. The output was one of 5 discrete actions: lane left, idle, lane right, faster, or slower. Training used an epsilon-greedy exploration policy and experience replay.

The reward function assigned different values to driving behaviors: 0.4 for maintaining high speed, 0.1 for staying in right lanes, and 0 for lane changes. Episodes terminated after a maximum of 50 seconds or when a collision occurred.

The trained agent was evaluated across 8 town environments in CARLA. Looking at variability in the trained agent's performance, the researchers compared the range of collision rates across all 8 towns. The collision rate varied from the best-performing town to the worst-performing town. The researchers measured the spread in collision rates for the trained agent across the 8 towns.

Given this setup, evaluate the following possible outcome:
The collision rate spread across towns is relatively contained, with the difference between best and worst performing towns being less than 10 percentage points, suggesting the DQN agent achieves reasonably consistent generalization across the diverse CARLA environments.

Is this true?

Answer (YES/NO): NO